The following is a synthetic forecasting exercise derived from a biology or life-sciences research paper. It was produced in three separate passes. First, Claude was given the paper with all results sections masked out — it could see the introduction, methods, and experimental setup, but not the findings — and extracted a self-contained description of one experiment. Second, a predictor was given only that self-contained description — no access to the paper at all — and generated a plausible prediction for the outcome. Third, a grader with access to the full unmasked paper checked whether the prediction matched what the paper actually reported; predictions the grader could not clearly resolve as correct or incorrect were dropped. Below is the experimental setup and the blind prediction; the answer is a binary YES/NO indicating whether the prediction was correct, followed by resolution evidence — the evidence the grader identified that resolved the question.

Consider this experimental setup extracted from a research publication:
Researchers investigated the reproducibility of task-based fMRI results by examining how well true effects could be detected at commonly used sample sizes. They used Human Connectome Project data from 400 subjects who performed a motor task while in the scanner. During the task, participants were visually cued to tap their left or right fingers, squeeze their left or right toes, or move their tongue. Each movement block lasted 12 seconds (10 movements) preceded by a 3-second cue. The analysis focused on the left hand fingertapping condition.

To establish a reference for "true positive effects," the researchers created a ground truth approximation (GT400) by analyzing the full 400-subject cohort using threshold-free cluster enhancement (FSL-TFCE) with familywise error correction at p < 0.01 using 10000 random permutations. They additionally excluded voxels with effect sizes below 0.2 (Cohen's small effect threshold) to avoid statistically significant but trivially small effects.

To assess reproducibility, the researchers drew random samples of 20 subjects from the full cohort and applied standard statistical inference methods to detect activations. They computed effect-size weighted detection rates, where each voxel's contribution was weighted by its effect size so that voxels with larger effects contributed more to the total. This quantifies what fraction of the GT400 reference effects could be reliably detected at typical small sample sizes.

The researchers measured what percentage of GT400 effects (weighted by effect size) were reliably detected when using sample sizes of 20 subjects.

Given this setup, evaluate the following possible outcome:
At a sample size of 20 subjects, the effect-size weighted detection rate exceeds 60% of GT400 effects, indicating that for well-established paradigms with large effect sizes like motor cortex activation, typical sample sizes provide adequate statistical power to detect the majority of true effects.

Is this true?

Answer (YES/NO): NO